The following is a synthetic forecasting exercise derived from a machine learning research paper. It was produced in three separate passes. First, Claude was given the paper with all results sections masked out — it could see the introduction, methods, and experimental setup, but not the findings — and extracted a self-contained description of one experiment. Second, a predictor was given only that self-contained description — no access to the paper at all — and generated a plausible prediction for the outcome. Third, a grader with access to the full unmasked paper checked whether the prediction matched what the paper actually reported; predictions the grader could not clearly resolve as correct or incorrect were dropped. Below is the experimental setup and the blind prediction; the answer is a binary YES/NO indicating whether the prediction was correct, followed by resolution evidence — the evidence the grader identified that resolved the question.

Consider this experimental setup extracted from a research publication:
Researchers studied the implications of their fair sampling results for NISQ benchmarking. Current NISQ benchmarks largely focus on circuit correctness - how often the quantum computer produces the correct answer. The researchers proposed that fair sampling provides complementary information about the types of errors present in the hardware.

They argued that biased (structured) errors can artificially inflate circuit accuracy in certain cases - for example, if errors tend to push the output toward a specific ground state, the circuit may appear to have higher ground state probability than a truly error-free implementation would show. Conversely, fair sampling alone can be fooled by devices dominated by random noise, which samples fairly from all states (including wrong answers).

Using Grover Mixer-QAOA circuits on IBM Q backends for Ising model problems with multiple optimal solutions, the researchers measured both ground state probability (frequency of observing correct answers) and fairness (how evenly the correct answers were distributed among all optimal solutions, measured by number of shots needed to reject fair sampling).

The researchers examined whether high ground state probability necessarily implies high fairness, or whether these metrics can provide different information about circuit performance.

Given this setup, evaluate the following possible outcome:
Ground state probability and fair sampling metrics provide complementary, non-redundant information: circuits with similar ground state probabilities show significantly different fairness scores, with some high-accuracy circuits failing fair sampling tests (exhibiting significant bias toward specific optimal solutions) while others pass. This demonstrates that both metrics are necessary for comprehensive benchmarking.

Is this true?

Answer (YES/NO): YES